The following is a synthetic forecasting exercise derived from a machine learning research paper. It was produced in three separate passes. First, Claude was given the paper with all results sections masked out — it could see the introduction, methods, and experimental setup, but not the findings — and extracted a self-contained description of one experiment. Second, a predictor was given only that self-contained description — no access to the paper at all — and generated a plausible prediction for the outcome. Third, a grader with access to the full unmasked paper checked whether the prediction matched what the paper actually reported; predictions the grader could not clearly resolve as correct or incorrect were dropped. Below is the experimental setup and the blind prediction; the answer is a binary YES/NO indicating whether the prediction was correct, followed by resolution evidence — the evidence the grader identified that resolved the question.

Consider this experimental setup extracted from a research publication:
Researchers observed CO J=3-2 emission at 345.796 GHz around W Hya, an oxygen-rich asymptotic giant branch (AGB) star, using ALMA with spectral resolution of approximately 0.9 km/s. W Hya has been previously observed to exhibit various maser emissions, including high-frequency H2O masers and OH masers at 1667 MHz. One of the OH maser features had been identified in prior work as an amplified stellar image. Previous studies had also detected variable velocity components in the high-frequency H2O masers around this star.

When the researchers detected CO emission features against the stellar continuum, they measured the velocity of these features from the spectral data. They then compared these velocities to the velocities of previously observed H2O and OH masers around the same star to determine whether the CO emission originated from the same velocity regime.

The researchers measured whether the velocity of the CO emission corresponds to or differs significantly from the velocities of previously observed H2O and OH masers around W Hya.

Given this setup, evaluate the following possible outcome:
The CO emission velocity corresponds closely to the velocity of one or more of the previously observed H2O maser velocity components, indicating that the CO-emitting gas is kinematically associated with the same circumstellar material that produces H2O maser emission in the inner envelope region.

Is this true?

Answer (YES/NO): NO